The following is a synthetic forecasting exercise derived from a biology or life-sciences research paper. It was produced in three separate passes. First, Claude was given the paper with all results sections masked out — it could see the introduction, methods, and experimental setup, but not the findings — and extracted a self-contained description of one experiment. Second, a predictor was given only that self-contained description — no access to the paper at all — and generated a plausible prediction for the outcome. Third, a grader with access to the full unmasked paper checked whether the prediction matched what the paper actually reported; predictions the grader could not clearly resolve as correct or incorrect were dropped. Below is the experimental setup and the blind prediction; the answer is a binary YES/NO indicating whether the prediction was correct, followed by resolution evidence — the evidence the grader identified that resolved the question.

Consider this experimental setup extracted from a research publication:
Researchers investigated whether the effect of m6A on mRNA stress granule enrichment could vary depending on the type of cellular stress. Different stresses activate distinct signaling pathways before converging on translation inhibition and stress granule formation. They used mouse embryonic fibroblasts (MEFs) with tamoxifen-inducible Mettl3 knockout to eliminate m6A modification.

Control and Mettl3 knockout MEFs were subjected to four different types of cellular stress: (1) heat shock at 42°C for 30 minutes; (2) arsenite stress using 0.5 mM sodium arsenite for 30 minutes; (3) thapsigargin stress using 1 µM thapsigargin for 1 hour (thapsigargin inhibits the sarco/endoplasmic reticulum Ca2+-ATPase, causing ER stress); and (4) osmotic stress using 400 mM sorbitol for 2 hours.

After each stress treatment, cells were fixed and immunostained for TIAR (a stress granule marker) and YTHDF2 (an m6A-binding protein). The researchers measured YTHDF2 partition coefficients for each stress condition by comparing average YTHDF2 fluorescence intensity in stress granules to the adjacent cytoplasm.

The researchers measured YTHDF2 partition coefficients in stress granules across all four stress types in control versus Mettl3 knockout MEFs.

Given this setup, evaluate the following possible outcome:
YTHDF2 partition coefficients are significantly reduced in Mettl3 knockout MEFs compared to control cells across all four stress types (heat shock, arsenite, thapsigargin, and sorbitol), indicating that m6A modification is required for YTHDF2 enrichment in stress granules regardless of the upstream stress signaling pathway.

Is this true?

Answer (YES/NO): NO